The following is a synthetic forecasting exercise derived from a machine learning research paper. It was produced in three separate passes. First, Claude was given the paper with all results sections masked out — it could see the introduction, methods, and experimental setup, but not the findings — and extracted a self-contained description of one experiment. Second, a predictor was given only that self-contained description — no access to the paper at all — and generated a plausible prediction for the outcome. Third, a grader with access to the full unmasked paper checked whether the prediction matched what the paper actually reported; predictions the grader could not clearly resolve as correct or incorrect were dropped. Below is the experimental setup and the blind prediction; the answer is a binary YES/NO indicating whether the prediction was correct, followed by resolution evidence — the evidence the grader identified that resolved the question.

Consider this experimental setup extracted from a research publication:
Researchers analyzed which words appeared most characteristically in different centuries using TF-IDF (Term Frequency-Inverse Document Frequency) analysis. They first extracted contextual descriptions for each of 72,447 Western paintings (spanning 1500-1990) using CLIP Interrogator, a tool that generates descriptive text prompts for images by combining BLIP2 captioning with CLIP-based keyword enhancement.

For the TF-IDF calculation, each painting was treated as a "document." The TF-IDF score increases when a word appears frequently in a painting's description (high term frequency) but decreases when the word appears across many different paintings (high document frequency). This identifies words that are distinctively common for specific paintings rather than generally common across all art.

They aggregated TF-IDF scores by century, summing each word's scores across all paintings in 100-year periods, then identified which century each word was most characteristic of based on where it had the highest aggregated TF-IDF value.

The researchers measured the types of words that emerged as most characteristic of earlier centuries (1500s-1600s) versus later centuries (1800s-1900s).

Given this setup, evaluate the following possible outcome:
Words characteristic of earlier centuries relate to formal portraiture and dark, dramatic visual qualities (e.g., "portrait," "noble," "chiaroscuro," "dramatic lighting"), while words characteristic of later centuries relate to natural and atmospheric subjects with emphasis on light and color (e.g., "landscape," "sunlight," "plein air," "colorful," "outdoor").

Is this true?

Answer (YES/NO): NO